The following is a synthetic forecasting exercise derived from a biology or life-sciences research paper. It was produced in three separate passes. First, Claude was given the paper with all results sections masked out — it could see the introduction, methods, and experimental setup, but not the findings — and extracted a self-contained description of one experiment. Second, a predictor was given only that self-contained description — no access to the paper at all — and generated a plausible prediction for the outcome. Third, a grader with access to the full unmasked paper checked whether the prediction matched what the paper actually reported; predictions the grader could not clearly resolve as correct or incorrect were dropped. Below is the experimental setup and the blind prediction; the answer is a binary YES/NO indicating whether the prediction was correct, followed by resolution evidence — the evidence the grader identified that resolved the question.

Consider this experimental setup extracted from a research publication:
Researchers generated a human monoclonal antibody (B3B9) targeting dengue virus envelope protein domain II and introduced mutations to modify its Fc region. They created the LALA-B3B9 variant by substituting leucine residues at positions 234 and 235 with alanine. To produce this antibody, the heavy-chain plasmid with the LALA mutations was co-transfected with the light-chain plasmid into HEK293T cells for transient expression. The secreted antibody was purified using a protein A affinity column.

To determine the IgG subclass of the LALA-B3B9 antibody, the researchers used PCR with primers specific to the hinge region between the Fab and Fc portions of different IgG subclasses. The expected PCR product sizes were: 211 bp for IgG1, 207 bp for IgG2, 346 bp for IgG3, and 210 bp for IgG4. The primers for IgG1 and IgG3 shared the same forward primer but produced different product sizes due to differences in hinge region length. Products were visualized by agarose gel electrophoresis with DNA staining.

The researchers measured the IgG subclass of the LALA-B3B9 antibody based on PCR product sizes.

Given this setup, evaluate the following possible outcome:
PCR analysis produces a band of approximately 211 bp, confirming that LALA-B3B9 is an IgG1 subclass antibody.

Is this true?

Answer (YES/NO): YES